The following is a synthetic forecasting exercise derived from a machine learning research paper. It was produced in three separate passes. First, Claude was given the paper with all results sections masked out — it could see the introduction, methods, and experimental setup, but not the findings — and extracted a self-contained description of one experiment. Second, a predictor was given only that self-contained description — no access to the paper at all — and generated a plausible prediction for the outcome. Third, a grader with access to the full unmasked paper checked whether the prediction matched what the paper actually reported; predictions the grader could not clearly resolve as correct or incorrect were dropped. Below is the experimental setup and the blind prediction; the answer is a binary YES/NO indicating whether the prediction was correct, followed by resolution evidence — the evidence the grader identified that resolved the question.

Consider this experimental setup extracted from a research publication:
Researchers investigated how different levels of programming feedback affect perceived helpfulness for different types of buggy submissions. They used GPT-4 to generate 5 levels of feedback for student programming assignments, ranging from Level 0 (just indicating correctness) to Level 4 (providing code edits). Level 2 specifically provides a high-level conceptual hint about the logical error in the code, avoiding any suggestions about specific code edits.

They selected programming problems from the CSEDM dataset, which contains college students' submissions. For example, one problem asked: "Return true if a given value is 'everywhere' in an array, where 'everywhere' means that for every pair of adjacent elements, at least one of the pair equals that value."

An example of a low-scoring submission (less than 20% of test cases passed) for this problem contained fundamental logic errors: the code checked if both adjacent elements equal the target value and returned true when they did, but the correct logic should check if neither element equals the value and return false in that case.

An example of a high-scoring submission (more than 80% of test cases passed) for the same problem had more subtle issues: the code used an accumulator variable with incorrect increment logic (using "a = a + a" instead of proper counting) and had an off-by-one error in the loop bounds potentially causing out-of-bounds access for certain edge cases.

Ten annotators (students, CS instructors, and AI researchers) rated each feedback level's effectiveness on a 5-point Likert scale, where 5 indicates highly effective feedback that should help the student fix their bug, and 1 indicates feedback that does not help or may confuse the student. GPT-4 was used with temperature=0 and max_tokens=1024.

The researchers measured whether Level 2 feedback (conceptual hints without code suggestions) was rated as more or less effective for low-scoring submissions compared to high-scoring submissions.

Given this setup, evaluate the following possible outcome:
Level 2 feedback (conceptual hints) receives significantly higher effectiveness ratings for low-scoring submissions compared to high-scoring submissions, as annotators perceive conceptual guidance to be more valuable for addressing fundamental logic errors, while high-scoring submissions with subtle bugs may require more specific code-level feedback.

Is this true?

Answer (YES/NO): YES